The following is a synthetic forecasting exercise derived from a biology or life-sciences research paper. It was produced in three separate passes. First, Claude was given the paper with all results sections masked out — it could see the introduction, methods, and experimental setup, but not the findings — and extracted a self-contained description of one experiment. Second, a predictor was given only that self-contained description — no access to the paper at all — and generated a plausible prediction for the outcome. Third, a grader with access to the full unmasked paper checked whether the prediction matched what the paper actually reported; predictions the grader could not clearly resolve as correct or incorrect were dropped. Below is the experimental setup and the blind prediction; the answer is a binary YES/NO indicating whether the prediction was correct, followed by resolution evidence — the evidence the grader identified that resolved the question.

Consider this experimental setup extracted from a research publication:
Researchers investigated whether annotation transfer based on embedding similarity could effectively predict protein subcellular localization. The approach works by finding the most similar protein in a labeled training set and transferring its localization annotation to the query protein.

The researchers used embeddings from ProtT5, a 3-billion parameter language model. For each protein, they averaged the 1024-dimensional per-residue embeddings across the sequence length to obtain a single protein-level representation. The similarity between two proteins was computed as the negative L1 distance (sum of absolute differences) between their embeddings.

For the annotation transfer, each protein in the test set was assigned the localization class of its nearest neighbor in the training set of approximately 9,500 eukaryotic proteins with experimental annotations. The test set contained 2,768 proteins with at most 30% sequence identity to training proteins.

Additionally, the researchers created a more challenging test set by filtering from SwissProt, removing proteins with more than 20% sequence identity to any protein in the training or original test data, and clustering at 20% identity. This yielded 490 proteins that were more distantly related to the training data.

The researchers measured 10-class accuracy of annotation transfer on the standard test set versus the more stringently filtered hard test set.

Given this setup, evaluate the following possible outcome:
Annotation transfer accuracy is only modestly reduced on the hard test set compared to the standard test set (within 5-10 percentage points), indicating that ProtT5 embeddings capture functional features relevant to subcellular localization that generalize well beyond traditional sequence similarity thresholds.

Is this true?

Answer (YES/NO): NO